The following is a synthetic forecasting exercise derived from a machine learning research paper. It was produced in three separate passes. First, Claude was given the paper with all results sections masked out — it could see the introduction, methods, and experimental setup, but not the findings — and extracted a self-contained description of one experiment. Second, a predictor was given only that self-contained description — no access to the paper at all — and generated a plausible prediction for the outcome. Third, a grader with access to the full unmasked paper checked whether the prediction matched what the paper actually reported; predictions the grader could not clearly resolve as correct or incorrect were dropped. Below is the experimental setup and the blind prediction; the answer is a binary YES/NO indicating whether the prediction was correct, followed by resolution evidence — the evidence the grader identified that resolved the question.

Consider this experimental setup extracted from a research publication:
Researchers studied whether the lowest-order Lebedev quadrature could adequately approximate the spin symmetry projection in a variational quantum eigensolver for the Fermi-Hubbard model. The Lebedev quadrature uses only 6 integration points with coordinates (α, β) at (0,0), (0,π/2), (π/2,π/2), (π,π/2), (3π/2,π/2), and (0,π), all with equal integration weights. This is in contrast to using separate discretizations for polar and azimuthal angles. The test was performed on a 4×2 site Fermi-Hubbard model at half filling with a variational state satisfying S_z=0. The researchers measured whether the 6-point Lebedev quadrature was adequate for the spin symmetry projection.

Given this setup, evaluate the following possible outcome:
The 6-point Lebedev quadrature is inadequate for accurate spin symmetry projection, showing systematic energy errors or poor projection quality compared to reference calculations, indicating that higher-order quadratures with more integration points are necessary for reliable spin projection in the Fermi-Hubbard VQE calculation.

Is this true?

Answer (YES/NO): NO